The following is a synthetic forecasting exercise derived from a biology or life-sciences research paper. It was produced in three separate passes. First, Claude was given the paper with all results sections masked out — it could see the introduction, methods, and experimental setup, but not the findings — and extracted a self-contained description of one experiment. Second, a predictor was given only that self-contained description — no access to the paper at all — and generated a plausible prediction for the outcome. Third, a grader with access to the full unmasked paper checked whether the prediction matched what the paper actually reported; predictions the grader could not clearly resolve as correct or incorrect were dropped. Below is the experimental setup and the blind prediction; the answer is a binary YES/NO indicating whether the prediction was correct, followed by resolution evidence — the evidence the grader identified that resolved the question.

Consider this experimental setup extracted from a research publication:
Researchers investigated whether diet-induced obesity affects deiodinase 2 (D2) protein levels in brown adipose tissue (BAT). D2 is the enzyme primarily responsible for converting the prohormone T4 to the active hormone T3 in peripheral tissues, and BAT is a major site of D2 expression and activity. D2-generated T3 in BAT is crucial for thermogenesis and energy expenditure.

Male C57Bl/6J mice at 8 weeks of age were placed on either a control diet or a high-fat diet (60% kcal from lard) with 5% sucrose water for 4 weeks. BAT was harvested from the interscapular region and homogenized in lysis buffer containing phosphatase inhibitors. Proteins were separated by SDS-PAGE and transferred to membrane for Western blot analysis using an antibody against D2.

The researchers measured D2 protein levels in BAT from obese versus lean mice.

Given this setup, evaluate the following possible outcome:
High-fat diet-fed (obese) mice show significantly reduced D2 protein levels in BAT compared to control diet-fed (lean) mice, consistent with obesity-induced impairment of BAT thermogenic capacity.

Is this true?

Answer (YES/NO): NO